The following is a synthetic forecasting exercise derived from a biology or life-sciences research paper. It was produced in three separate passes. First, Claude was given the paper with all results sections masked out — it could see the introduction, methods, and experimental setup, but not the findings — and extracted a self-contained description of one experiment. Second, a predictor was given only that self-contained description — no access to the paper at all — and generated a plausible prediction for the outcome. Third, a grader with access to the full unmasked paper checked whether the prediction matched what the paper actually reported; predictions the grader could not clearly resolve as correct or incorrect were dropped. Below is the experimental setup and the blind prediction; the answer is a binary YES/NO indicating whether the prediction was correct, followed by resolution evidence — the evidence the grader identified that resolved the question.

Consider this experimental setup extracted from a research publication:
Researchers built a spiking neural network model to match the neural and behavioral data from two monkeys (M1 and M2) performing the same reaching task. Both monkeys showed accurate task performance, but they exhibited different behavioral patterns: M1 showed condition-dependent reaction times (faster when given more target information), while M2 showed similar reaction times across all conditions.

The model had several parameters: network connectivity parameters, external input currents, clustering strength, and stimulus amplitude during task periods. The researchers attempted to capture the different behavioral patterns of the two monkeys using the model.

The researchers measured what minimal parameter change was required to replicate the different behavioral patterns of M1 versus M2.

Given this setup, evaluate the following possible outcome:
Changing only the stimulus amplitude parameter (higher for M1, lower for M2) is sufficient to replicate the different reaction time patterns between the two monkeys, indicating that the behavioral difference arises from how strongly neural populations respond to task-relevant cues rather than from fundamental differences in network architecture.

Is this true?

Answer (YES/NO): YES